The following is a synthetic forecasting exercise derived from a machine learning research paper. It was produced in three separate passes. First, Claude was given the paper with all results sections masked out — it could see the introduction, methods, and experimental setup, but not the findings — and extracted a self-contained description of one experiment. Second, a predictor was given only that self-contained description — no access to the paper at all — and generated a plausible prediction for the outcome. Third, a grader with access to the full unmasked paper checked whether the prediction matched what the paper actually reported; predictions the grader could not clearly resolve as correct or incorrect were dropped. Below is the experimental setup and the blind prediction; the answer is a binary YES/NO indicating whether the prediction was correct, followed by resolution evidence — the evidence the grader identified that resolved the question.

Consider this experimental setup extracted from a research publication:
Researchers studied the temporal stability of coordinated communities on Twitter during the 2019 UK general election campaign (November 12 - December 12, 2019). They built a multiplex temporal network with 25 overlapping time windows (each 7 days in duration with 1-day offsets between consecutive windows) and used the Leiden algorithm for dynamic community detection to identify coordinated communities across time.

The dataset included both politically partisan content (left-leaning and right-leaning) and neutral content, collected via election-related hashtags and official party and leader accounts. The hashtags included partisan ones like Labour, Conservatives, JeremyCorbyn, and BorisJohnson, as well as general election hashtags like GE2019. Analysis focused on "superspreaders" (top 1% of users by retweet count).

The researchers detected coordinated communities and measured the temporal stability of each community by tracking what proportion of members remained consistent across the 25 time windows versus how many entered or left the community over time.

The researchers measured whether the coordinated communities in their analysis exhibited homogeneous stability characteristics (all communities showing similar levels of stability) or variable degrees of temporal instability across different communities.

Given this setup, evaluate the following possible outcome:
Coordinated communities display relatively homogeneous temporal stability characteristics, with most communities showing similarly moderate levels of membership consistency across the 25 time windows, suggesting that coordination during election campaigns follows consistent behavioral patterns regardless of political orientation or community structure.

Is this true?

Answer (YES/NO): NO